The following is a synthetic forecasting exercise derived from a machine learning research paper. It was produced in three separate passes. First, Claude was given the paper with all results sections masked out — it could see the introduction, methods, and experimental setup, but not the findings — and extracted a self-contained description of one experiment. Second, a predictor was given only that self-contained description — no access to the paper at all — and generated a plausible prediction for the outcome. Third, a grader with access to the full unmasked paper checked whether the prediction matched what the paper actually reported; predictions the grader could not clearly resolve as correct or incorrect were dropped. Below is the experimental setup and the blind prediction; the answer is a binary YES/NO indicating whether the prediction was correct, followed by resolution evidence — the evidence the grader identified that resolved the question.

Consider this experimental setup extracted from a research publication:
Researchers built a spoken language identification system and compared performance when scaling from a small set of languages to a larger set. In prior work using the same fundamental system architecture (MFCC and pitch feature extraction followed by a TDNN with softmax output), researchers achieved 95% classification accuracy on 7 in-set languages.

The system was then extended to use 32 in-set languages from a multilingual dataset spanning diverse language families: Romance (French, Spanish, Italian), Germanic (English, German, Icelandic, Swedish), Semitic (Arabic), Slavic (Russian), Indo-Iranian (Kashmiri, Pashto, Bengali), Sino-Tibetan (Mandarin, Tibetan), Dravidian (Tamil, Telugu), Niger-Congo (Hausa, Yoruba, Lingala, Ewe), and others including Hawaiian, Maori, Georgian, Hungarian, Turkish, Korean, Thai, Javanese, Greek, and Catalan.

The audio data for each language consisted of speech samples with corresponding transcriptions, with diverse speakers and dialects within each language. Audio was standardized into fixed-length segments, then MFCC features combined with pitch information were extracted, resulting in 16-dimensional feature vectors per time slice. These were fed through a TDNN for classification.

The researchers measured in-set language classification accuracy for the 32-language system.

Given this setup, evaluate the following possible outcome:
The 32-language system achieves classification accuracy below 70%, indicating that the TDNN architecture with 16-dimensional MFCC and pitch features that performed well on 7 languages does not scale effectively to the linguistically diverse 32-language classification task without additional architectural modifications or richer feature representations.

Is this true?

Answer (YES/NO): NO